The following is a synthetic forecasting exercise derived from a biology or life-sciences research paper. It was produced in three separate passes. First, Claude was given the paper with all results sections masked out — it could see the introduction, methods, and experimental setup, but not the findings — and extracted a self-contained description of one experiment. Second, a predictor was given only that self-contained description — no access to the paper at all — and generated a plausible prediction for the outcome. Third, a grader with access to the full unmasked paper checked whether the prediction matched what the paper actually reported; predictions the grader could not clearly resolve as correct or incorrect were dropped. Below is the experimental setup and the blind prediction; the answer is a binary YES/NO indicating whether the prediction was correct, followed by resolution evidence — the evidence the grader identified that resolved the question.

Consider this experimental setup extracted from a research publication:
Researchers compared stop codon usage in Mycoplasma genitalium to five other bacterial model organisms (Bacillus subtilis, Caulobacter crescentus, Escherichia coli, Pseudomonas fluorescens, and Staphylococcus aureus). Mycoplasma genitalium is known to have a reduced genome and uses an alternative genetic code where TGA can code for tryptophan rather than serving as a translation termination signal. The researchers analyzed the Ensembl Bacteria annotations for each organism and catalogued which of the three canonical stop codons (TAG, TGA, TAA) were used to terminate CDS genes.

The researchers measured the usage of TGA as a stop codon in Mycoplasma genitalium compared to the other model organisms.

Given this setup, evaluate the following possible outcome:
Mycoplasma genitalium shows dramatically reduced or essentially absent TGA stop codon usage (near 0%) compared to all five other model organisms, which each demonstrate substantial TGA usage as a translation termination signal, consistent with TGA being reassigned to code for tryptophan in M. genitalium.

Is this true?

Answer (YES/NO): YES